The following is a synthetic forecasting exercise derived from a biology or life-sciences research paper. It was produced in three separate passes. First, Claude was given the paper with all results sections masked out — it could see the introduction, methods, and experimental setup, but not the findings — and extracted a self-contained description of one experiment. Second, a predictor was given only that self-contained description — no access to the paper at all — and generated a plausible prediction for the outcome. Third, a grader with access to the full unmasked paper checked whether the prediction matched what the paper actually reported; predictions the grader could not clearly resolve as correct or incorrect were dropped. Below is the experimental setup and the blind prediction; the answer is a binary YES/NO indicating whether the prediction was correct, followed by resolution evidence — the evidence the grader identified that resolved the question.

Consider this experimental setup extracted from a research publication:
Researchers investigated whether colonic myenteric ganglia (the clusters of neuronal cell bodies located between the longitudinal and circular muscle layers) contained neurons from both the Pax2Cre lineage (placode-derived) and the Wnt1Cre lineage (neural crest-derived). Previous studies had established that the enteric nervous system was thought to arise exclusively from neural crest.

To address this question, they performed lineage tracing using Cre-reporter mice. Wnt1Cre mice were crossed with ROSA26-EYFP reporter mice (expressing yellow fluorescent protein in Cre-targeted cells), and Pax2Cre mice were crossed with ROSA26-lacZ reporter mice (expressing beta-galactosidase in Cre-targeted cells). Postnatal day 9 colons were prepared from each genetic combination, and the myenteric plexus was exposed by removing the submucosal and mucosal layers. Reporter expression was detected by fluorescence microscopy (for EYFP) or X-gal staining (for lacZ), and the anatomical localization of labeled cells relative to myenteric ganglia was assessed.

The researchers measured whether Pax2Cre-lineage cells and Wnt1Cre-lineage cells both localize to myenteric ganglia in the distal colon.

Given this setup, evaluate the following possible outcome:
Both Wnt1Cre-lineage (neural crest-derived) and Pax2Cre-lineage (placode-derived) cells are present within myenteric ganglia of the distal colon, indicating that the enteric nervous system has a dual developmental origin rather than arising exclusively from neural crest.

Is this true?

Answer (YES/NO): YES